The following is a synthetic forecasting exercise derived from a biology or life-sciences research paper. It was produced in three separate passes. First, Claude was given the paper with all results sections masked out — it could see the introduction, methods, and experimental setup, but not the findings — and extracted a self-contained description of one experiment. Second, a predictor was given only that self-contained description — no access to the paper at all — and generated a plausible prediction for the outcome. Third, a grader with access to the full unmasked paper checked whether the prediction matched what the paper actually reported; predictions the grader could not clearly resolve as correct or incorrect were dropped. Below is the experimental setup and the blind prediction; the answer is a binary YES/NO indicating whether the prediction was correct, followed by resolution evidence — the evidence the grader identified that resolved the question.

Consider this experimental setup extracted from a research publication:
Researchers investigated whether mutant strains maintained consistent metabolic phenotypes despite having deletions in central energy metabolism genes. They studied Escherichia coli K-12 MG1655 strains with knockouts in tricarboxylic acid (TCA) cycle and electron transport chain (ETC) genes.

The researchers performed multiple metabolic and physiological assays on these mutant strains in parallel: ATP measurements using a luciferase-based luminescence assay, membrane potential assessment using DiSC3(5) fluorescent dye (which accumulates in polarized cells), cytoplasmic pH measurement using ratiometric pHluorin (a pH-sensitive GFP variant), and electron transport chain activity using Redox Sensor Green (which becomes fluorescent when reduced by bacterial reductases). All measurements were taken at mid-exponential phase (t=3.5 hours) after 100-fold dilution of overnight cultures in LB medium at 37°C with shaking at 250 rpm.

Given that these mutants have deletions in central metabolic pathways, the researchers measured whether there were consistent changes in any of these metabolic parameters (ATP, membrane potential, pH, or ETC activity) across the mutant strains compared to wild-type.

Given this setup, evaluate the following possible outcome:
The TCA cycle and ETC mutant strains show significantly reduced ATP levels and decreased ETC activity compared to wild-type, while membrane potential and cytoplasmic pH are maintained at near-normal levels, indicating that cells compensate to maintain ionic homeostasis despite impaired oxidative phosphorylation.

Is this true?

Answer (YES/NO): NO